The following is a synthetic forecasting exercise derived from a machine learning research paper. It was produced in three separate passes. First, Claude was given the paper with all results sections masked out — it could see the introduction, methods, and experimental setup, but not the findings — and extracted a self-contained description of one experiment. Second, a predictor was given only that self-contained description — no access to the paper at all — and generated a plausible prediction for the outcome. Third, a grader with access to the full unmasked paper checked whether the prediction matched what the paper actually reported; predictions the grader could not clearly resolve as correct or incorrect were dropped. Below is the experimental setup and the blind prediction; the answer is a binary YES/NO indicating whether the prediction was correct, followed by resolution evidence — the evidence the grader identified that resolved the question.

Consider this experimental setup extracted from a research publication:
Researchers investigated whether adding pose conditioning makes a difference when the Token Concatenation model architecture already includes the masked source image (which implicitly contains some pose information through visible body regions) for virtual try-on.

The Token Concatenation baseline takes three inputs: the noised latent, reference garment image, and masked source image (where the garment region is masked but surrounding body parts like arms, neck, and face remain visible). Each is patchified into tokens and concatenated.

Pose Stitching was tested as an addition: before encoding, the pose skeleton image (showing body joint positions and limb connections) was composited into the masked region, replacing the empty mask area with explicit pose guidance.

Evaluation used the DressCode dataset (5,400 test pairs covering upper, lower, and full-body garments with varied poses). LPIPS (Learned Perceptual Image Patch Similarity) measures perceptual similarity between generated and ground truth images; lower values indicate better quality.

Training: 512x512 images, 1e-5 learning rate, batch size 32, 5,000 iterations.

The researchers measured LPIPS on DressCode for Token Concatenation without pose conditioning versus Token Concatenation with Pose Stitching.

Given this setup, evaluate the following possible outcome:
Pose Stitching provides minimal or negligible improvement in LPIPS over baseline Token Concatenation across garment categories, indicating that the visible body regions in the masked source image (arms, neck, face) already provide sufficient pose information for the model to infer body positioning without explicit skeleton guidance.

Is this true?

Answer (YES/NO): NO